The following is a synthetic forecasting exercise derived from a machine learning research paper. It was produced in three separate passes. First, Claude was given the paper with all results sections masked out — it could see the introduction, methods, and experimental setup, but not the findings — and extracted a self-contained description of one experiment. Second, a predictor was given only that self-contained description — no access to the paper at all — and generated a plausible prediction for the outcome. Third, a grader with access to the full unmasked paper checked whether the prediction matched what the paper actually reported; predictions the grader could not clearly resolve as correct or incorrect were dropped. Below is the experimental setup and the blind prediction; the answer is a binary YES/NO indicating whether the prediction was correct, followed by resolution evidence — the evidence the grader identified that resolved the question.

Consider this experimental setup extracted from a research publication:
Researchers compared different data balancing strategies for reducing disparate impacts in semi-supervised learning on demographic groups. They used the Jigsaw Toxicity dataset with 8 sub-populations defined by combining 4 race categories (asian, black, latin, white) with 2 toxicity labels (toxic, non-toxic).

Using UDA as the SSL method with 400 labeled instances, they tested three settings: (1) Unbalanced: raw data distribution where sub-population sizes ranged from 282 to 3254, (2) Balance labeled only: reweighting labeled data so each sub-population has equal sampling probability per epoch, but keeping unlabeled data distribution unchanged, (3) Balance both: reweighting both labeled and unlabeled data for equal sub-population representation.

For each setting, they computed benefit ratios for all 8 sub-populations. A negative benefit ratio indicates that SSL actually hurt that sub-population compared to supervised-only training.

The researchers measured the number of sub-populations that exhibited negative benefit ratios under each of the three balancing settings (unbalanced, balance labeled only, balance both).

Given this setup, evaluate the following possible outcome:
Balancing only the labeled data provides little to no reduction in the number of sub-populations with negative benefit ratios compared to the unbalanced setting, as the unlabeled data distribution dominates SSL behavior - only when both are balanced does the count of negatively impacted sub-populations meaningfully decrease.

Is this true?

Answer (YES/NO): NO